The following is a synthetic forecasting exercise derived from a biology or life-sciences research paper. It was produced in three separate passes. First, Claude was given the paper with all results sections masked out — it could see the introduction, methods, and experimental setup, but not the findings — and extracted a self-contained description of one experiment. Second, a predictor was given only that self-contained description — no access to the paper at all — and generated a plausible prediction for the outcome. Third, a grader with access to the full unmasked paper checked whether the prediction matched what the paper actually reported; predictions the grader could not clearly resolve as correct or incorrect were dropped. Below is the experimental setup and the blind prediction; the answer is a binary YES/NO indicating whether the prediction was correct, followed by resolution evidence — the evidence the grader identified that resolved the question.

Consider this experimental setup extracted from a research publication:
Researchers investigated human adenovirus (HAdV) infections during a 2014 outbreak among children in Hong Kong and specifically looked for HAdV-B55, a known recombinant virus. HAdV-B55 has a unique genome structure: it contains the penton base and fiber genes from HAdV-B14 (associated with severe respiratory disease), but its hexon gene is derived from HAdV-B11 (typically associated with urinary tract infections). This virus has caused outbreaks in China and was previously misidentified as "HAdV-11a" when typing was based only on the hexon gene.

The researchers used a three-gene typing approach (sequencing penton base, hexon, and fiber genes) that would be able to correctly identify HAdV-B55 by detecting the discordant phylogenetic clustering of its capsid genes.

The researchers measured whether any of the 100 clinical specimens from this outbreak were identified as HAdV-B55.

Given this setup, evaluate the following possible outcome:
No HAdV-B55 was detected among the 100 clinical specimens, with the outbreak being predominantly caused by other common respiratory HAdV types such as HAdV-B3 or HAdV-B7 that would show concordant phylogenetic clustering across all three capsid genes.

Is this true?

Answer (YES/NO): YES